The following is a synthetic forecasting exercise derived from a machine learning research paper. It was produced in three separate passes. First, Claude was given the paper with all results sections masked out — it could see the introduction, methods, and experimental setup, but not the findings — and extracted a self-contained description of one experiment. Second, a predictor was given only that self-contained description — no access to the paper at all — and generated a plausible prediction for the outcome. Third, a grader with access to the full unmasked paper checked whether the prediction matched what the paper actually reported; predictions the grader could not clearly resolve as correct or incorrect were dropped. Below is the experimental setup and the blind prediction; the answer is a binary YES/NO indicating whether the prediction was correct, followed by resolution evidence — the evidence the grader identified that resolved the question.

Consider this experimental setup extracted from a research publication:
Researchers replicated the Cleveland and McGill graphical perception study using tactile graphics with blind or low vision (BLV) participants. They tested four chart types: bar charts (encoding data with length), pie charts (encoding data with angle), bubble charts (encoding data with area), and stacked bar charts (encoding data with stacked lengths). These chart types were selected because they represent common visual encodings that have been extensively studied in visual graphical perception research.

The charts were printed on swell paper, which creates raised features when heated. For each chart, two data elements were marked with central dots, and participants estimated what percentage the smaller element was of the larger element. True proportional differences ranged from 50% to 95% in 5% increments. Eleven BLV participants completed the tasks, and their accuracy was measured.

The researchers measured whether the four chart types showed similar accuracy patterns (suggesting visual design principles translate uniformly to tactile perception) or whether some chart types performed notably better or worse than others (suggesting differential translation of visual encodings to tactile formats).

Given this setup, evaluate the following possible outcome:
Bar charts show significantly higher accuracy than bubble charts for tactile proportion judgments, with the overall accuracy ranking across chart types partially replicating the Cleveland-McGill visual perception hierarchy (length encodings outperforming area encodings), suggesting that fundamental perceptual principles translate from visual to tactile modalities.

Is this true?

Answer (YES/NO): NO